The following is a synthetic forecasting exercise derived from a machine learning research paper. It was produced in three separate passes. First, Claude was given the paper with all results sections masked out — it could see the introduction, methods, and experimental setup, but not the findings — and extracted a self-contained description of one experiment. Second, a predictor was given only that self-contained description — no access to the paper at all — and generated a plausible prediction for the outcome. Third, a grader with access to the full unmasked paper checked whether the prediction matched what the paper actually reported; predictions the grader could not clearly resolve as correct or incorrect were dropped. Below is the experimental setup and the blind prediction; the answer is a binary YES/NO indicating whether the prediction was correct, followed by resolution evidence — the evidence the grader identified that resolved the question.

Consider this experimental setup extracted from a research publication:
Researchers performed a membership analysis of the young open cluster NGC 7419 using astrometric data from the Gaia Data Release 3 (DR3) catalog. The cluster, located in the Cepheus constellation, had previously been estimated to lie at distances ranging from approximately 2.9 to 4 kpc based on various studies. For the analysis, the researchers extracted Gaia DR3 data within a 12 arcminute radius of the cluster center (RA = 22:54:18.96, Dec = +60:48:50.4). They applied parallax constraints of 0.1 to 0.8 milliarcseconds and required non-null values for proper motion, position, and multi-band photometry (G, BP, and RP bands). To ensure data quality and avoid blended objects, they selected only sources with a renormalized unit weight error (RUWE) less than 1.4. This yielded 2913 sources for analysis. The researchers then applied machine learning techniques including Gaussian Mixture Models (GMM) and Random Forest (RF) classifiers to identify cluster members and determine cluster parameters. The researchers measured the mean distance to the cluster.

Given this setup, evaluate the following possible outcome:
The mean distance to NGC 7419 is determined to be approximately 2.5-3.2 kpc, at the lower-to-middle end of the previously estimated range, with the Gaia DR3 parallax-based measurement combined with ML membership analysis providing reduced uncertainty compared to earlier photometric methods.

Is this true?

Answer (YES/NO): NO